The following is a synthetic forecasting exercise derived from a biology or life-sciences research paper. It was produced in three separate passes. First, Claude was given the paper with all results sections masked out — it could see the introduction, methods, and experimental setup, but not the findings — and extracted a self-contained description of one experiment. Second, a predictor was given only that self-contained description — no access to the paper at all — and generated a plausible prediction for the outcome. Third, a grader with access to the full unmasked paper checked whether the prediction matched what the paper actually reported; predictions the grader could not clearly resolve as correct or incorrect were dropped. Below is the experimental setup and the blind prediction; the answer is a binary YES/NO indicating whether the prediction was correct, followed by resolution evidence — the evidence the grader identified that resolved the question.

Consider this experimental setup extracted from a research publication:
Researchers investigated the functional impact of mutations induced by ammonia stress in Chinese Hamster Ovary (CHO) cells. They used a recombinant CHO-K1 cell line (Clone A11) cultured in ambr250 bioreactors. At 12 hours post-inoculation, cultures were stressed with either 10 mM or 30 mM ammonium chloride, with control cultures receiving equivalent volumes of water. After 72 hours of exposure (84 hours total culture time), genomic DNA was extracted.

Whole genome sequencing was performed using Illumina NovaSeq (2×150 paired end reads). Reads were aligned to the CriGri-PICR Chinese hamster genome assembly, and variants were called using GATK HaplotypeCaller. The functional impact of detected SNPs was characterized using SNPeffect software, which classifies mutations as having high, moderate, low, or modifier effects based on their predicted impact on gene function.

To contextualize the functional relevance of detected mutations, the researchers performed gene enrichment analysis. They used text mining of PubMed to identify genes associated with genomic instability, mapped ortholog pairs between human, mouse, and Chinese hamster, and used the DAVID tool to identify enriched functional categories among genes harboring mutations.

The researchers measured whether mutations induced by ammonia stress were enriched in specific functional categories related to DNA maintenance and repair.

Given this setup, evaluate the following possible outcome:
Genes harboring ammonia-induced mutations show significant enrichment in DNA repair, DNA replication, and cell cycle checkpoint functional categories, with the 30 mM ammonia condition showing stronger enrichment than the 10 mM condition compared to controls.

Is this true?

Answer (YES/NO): NO